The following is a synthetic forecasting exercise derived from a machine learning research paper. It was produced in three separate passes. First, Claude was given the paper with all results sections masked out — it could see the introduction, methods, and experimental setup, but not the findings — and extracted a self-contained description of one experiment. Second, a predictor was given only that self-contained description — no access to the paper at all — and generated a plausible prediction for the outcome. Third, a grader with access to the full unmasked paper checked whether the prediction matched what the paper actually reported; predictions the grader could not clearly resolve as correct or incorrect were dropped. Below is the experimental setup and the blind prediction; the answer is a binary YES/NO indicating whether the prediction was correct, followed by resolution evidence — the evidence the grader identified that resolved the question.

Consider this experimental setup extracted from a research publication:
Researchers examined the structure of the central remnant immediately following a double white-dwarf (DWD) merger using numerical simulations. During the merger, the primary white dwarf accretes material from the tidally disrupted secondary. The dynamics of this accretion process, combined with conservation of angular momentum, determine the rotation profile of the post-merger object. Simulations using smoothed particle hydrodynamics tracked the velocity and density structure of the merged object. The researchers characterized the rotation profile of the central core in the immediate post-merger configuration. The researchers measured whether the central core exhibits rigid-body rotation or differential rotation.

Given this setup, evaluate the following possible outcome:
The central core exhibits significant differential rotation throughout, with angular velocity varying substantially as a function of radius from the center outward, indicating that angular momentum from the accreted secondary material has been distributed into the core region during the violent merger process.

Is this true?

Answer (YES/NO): NO